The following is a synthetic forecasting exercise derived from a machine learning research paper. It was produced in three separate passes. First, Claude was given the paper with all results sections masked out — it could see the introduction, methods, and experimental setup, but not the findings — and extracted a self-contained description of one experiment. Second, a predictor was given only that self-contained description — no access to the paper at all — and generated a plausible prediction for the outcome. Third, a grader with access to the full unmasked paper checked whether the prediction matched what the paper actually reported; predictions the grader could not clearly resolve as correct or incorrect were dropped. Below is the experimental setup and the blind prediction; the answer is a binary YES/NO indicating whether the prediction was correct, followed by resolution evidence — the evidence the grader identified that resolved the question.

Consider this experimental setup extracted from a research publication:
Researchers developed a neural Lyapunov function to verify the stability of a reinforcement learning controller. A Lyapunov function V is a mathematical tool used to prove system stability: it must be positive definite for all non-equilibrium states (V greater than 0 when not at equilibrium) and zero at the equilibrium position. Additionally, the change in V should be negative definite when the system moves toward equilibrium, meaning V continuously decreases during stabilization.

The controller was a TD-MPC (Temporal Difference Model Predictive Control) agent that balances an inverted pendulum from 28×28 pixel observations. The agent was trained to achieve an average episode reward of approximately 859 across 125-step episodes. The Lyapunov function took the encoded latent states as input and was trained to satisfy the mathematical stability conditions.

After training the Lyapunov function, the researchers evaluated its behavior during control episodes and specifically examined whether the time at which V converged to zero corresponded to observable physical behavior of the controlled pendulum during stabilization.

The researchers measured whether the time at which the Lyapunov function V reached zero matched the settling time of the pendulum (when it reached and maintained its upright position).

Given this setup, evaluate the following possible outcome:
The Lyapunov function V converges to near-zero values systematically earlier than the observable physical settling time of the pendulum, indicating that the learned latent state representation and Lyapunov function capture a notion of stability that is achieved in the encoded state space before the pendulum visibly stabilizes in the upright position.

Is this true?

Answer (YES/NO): NO